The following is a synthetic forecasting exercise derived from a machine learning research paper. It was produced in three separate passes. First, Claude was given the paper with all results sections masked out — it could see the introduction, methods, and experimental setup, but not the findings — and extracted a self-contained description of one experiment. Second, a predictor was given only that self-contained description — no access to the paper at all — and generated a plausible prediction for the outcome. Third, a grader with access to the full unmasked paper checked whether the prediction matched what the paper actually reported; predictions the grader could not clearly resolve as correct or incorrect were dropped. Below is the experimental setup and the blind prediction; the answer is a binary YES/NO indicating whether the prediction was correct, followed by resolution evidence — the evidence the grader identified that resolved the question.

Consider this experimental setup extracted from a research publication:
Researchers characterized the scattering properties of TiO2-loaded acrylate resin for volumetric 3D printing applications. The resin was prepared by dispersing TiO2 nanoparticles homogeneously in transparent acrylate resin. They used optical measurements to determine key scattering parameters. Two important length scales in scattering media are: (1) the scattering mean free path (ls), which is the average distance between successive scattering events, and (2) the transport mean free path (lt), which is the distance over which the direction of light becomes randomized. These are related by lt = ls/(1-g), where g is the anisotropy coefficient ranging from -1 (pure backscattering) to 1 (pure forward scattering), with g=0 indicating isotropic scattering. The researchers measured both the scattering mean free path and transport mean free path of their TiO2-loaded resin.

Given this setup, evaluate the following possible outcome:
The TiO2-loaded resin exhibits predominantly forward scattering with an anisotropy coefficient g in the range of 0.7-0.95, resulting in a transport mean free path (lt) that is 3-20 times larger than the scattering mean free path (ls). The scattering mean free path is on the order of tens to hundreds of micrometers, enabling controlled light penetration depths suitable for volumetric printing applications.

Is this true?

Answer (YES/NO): NO